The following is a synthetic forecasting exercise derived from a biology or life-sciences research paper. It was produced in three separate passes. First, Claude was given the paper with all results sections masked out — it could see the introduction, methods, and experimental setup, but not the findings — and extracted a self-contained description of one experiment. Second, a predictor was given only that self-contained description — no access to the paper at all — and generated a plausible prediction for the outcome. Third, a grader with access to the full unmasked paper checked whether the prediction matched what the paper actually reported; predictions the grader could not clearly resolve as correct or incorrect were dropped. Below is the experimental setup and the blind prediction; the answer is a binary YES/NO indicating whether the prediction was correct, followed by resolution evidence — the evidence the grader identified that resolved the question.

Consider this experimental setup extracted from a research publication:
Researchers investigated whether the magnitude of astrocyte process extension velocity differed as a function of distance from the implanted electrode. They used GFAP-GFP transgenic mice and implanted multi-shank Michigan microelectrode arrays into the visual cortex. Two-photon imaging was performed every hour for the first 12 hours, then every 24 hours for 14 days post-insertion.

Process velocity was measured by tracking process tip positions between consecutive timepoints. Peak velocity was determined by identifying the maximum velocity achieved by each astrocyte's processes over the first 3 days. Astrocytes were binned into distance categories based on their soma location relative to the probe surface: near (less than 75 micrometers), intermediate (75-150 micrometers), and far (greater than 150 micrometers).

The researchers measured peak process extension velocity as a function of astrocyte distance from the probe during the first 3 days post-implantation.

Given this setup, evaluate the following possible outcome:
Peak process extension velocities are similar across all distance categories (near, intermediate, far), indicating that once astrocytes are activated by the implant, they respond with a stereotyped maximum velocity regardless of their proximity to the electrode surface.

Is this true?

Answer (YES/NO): NO